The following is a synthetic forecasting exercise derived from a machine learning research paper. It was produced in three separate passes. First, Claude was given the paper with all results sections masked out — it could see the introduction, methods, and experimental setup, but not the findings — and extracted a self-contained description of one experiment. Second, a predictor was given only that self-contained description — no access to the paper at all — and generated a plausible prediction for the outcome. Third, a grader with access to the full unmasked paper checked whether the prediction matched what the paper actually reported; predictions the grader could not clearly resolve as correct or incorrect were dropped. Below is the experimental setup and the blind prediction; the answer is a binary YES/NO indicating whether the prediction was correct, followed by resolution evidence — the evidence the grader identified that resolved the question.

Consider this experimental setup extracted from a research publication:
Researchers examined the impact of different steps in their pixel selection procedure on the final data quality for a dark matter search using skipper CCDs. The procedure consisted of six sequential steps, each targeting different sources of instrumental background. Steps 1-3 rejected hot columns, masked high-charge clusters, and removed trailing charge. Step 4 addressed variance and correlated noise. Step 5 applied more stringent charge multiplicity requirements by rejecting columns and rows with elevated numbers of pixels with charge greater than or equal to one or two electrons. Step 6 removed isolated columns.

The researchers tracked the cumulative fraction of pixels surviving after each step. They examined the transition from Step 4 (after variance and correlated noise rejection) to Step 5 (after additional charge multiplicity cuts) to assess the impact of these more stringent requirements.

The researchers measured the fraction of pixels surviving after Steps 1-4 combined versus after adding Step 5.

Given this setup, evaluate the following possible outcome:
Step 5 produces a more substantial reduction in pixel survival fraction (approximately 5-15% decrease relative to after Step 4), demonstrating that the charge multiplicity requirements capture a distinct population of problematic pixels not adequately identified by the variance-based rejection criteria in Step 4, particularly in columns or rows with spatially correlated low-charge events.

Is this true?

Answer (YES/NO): NO